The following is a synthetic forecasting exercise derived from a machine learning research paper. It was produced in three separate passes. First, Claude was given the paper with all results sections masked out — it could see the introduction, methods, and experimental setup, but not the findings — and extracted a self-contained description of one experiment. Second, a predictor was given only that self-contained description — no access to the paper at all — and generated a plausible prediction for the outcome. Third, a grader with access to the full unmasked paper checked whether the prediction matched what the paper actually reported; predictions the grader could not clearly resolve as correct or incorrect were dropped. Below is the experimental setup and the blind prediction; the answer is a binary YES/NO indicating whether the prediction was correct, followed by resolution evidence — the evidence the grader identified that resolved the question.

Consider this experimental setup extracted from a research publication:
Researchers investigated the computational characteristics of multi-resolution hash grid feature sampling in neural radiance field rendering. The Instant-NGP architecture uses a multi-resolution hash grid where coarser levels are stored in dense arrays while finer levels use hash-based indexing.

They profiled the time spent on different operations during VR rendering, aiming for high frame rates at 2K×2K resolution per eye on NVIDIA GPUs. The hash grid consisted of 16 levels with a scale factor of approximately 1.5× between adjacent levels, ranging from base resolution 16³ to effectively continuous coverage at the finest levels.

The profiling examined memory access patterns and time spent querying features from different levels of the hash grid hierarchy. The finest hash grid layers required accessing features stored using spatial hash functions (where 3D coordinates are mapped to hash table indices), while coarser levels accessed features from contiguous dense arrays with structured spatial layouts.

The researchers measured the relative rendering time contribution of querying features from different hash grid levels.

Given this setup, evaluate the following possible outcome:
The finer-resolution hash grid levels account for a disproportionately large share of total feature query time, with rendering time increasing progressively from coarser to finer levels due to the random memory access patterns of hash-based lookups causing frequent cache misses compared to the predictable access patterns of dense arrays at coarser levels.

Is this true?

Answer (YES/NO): YES